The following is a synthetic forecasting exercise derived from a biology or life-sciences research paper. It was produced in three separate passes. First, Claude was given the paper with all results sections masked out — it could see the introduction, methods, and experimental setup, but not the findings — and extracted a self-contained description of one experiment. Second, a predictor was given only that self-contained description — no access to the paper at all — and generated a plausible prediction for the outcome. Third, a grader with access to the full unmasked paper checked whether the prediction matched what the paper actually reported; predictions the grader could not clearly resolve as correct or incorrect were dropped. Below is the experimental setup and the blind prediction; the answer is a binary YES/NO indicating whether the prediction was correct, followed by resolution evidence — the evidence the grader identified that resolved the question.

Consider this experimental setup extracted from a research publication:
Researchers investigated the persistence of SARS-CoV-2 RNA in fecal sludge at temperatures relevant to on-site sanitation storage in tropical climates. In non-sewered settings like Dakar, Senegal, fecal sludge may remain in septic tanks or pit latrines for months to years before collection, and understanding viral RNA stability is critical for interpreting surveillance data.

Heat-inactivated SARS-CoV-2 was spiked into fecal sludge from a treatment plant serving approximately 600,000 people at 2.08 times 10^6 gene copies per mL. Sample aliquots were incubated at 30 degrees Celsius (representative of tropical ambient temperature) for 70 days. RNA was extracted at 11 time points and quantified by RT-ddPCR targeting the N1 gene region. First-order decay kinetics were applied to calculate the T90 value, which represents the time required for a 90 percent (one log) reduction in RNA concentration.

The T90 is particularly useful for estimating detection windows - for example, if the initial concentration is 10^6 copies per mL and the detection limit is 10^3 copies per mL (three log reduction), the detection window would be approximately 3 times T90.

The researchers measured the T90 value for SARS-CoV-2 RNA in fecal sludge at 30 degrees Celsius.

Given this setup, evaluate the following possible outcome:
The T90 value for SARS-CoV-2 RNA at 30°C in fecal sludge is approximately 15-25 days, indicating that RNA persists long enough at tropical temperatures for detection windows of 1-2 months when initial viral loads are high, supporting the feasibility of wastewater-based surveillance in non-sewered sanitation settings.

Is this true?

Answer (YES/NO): NO